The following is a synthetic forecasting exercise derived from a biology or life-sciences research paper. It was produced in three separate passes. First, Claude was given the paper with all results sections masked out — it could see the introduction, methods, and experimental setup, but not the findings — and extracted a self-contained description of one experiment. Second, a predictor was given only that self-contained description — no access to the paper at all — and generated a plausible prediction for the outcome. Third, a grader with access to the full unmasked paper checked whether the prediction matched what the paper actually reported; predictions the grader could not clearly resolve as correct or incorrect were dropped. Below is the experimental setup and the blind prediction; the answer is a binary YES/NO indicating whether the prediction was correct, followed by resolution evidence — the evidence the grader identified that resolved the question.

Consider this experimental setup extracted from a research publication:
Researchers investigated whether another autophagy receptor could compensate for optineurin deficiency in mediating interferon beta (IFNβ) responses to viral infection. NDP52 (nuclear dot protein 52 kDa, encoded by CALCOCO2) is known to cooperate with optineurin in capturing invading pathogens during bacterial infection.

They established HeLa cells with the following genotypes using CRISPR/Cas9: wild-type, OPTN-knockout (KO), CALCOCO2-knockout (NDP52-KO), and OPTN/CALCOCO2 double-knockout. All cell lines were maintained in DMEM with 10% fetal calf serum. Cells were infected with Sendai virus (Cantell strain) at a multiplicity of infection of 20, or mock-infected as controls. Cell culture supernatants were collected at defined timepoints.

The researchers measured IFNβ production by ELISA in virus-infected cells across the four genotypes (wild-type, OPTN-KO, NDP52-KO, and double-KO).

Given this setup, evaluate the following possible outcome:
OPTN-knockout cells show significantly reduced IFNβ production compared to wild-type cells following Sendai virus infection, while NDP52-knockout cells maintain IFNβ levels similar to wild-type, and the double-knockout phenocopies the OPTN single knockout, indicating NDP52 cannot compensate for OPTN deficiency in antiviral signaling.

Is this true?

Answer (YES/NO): NO